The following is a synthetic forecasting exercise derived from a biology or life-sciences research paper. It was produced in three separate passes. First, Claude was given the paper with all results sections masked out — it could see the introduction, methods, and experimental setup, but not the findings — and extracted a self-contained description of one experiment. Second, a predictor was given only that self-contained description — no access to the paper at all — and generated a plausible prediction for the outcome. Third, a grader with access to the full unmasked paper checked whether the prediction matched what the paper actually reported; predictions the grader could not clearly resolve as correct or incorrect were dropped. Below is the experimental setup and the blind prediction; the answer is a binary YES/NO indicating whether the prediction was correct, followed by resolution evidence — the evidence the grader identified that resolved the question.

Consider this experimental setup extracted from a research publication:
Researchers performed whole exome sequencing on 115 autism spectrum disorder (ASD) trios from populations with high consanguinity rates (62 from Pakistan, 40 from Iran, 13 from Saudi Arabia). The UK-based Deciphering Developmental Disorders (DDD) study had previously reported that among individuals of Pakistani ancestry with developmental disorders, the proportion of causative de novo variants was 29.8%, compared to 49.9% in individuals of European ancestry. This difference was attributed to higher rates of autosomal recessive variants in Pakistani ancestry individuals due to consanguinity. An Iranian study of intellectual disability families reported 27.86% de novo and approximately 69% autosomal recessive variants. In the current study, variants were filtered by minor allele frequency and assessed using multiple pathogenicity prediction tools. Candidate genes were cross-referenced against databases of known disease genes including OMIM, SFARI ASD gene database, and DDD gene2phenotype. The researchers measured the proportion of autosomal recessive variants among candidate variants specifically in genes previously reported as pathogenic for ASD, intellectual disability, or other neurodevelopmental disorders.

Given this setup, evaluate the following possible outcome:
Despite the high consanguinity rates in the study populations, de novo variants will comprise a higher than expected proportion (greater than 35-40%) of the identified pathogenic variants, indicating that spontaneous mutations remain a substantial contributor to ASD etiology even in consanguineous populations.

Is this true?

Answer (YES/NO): NO